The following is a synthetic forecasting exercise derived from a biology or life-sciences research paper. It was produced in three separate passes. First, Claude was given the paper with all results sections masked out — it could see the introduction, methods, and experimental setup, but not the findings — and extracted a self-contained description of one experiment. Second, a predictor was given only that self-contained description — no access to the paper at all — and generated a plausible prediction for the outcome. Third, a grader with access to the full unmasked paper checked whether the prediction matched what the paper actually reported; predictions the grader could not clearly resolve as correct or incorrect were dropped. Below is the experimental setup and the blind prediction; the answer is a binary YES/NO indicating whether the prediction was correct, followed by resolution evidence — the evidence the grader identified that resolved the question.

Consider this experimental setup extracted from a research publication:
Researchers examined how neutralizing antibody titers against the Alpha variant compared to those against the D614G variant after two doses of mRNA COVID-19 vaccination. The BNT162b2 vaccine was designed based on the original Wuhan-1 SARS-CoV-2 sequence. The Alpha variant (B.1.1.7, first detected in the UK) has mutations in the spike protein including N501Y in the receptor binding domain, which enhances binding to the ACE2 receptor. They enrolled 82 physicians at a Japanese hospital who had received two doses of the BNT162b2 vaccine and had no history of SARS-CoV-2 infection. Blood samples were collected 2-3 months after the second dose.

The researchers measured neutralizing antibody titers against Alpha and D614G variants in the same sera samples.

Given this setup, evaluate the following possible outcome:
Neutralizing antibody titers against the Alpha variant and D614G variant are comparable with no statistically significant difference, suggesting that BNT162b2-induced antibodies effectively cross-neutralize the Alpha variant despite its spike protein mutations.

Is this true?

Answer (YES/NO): YES